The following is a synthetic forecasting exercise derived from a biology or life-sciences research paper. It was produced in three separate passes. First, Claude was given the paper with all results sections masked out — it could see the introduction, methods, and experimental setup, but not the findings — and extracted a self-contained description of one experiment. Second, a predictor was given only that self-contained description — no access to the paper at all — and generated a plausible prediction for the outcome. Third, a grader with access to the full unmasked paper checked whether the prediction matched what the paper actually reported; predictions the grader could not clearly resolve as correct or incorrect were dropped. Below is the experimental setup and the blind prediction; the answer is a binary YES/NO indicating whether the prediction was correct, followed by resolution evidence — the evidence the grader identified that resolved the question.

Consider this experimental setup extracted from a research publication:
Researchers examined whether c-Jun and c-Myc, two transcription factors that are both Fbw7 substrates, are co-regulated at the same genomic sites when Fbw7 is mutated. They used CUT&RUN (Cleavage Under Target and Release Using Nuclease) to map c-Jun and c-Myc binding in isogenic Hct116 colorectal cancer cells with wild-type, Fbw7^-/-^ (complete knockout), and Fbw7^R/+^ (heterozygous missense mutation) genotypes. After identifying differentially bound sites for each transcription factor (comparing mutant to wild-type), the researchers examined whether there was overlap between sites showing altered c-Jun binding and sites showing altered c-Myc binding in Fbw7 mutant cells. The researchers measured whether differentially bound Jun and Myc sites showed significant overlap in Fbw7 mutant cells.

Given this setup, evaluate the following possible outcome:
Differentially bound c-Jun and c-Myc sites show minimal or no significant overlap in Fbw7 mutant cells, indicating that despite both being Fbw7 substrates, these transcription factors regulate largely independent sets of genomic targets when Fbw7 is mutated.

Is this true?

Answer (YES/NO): NO